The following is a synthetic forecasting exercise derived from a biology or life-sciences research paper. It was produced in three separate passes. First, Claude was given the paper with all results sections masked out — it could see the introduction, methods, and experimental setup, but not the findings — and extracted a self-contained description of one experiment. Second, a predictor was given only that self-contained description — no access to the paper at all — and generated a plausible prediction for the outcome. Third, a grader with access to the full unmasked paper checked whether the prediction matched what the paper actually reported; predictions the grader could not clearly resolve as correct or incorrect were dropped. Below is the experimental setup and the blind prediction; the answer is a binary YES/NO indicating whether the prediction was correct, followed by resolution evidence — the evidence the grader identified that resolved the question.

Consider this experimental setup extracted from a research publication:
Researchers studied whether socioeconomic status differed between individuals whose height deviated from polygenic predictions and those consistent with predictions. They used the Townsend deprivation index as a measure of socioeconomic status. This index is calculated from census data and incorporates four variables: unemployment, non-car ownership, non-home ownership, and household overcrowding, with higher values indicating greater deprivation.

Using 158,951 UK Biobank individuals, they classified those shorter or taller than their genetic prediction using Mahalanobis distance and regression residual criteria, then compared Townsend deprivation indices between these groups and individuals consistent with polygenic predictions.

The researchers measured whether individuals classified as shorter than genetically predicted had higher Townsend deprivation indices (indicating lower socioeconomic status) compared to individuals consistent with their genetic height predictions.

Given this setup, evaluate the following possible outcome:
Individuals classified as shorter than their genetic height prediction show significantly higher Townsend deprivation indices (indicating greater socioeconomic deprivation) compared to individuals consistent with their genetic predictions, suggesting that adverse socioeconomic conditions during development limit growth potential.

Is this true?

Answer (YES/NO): YES